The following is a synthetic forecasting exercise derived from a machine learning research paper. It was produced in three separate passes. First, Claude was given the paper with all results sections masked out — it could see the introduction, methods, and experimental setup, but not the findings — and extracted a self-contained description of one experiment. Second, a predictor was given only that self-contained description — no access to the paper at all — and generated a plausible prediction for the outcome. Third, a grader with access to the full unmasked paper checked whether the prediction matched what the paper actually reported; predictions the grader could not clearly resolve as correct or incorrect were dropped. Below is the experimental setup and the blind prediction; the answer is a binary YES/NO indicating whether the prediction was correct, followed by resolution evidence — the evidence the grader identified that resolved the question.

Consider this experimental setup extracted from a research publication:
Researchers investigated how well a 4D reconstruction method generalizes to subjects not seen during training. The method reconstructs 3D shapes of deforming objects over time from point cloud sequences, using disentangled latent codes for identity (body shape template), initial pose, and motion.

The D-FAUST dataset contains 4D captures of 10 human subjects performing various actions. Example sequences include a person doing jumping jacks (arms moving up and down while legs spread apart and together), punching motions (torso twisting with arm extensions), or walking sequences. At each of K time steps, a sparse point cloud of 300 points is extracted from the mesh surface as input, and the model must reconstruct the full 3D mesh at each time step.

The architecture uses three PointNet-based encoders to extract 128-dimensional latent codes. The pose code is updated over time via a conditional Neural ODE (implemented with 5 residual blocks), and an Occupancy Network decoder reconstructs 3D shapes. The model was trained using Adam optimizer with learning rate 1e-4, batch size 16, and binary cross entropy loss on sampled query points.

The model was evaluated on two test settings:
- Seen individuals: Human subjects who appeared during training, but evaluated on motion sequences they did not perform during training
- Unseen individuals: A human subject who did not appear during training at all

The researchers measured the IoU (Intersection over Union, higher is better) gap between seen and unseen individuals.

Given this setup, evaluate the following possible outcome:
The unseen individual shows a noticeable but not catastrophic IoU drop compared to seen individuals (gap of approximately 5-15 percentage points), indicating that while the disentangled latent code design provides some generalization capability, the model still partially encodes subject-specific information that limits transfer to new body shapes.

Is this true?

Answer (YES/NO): YES